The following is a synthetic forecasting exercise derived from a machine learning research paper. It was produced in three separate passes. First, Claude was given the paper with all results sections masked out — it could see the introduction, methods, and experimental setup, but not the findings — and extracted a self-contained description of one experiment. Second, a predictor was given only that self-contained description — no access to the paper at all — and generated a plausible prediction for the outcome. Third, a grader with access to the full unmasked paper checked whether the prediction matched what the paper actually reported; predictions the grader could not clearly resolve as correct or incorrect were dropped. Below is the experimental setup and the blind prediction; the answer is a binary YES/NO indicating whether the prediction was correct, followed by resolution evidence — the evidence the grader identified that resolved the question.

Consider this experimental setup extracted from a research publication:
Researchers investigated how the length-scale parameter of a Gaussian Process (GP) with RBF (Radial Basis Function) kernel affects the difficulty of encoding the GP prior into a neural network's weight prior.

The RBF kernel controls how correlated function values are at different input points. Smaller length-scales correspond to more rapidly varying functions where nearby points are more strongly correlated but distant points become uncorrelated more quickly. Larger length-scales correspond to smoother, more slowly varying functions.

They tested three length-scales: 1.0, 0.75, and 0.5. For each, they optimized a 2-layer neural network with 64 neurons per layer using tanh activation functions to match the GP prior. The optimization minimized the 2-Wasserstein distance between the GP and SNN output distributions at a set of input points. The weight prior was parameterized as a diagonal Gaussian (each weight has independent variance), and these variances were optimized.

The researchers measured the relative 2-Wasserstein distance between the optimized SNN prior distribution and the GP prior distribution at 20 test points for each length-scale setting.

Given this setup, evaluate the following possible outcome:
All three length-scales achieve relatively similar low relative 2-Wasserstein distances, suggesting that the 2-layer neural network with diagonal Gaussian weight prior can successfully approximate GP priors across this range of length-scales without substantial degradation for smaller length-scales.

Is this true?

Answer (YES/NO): NO